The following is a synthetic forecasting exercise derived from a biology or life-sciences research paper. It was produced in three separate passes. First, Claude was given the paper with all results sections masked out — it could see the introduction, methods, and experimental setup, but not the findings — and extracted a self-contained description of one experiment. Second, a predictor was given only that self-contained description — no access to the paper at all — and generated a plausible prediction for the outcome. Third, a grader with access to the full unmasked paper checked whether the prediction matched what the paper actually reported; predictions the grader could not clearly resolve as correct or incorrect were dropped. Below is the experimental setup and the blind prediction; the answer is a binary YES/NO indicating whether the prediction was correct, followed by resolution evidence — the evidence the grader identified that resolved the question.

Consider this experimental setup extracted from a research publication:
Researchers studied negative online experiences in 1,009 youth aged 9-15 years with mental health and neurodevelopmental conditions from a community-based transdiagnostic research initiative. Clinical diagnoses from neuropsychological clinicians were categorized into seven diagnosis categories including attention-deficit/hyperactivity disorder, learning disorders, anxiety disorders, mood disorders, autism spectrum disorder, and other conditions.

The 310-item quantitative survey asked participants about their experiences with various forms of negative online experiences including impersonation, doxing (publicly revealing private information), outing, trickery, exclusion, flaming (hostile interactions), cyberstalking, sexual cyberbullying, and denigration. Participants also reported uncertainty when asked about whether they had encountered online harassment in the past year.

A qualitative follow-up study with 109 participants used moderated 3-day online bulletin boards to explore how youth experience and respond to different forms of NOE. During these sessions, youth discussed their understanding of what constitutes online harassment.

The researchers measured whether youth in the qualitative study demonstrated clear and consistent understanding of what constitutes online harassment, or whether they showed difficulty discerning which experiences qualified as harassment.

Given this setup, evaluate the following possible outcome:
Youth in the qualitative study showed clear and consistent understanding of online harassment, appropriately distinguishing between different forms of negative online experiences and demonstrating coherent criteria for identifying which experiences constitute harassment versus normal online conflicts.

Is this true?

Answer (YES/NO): NO